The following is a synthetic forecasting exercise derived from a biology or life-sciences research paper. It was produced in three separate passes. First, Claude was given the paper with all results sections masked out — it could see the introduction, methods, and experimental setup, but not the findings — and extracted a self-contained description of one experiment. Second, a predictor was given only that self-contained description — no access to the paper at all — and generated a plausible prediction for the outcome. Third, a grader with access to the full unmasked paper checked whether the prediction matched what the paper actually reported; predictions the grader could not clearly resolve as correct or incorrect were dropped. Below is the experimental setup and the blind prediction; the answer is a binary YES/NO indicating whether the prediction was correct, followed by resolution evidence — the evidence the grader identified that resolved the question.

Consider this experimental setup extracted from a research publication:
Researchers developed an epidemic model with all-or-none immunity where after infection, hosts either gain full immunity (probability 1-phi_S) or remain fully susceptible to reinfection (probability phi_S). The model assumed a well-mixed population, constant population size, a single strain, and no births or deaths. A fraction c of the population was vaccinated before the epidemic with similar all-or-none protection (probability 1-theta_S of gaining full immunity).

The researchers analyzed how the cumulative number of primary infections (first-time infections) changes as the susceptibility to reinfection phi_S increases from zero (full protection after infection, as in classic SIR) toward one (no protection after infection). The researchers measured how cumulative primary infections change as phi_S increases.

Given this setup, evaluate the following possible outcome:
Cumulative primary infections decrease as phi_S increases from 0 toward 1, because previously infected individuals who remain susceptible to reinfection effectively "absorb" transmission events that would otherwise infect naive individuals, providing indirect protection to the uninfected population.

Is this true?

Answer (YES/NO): NO